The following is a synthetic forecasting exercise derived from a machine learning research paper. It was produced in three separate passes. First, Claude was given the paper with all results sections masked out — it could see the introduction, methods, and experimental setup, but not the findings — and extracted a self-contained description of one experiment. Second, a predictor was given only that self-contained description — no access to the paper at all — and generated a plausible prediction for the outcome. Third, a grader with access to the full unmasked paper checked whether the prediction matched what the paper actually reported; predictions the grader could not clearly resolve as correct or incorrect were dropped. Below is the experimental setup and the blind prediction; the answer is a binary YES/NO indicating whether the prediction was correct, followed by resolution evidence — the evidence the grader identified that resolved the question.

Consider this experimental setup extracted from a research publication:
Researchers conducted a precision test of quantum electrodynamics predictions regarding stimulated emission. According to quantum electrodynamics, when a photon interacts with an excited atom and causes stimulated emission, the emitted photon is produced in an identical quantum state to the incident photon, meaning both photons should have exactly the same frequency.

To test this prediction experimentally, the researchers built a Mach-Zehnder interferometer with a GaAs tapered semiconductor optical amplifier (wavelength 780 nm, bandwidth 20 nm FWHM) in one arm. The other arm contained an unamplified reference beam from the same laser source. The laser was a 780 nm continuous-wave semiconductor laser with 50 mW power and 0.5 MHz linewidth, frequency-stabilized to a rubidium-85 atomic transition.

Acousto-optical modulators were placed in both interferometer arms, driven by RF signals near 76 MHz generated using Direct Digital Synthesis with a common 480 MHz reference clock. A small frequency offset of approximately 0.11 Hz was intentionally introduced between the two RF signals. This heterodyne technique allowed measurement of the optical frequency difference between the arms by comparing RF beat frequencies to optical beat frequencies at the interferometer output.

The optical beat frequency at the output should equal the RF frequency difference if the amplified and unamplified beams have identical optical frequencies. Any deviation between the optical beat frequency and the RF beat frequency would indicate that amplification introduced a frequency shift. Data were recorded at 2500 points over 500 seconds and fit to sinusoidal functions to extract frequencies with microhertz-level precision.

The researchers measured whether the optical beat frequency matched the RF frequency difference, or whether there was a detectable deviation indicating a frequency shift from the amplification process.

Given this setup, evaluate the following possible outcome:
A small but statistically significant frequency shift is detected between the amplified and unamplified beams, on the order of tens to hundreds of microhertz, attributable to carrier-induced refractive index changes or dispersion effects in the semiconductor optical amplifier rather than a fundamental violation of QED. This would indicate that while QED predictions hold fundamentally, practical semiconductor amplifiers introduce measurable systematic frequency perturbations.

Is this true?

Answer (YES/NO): NO